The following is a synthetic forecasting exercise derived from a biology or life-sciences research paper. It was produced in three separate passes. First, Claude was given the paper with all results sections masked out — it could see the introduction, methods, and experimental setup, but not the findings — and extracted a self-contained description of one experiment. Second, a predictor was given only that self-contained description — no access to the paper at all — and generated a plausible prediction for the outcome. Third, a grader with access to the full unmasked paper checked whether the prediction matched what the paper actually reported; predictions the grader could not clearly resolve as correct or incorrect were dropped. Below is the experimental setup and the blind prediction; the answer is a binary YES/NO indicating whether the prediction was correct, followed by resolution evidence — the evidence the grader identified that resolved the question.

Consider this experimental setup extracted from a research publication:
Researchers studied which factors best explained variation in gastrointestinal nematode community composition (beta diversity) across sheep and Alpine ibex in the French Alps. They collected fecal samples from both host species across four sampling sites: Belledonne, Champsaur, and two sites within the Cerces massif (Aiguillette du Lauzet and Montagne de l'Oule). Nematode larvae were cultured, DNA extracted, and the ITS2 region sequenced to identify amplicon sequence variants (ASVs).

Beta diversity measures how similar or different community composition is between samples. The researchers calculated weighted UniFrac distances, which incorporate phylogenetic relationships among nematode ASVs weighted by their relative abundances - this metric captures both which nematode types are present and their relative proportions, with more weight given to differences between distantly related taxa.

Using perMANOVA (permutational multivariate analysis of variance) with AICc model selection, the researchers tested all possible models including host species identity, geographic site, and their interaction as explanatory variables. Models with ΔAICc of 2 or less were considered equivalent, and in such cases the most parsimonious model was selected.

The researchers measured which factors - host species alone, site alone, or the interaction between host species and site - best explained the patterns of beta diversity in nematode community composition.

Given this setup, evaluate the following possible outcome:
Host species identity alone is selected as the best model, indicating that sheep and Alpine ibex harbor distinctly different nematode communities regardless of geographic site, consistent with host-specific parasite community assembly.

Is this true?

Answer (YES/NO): NO